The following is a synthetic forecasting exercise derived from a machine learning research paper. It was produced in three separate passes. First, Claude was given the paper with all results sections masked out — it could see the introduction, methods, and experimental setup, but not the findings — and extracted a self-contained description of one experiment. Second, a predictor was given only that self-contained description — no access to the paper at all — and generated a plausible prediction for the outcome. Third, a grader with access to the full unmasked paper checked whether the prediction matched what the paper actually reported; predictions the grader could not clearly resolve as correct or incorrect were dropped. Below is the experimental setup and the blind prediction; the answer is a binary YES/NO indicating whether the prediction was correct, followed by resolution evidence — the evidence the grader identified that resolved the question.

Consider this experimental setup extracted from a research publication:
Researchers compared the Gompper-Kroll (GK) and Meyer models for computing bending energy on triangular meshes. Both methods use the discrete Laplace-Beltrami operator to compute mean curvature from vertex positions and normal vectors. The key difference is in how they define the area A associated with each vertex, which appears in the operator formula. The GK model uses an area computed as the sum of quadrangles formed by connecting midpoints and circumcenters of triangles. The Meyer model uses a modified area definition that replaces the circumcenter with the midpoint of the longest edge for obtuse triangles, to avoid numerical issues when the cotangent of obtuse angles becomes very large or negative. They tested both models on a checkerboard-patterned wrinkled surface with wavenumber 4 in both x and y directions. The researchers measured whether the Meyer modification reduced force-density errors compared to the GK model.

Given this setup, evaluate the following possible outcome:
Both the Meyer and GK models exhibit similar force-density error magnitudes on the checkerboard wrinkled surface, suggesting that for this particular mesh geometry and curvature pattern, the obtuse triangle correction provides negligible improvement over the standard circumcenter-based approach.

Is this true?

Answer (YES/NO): YES